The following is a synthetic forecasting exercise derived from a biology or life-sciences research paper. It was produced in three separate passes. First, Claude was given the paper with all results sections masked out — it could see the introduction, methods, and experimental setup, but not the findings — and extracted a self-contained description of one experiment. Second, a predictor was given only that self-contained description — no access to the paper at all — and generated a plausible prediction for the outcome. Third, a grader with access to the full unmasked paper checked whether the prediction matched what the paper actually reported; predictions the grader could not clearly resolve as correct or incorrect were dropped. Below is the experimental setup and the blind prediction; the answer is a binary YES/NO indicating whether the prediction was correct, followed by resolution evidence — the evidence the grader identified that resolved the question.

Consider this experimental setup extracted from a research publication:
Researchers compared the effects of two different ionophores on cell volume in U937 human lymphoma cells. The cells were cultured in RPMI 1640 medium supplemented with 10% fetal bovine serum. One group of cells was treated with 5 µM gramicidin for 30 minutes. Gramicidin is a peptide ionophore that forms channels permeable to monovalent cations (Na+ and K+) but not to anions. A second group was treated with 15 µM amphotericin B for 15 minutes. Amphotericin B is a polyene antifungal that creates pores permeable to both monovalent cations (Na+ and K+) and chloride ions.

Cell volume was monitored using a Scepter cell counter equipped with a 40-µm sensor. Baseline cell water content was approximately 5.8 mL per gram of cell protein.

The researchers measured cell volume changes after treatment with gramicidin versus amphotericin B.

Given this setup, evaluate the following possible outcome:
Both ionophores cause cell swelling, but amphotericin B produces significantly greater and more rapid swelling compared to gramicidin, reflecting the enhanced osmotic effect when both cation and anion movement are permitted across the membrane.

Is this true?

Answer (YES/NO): NO